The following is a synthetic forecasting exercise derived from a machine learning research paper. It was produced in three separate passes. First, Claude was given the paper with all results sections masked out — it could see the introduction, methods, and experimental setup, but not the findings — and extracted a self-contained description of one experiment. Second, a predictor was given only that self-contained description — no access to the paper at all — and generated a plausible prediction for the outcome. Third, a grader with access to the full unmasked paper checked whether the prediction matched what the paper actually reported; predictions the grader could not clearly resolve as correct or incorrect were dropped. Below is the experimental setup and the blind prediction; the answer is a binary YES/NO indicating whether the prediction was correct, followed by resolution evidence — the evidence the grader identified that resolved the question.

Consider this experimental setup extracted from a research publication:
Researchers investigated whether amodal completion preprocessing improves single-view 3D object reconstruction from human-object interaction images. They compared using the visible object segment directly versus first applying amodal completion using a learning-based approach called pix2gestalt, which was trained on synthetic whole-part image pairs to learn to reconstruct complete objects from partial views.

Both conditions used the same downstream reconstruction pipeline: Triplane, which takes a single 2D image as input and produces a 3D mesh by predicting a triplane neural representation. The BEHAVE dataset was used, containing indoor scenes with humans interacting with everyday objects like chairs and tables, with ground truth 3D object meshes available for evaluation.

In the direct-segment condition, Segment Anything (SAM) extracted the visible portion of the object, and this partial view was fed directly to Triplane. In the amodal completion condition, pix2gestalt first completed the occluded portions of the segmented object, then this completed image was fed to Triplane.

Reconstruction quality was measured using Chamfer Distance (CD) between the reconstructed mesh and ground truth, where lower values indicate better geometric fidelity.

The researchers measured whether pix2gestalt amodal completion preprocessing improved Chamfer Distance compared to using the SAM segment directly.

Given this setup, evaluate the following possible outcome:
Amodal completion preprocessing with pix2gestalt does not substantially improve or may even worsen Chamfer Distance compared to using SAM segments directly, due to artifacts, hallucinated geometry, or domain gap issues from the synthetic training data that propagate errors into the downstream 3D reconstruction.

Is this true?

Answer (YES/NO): NO